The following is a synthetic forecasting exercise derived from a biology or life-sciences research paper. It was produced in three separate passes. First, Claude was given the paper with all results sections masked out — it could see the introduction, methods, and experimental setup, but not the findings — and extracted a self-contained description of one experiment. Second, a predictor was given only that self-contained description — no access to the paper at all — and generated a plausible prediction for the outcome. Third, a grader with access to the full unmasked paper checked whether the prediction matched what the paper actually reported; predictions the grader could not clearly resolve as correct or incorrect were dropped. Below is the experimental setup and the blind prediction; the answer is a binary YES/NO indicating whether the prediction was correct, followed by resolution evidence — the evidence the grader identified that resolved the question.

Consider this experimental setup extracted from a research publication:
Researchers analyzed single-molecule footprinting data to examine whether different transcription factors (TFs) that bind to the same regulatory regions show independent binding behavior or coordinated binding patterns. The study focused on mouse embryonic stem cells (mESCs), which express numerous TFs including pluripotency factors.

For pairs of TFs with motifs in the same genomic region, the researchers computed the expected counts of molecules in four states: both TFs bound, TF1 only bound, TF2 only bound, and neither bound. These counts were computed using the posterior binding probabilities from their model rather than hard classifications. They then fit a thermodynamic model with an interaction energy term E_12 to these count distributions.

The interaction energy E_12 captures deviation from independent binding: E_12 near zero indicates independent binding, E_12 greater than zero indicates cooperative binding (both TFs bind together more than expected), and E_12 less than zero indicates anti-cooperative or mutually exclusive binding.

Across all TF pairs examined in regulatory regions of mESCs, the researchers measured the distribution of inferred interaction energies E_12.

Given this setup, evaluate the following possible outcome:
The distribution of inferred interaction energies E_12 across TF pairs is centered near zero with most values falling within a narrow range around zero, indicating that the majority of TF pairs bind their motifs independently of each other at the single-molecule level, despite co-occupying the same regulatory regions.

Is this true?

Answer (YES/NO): YES